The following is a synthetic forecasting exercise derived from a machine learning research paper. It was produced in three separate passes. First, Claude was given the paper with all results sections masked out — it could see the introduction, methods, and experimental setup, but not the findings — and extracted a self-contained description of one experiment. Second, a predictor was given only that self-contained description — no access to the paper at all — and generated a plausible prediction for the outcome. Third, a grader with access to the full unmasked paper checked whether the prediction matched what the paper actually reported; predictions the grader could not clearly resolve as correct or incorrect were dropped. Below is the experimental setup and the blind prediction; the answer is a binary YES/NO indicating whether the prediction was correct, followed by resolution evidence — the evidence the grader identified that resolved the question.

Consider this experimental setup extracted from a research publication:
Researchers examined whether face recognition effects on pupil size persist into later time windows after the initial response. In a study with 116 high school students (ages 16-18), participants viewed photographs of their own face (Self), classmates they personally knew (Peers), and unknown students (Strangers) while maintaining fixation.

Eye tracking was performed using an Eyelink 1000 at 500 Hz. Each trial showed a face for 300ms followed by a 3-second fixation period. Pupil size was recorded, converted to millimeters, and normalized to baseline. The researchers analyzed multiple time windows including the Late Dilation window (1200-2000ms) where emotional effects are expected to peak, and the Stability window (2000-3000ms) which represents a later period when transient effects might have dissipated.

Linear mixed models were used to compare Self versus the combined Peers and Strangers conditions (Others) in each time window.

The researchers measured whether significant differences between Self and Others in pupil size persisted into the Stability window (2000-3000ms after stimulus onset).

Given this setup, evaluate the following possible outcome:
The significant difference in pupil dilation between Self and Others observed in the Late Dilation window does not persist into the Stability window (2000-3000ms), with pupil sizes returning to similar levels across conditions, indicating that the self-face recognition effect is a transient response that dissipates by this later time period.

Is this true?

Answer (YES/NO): NO